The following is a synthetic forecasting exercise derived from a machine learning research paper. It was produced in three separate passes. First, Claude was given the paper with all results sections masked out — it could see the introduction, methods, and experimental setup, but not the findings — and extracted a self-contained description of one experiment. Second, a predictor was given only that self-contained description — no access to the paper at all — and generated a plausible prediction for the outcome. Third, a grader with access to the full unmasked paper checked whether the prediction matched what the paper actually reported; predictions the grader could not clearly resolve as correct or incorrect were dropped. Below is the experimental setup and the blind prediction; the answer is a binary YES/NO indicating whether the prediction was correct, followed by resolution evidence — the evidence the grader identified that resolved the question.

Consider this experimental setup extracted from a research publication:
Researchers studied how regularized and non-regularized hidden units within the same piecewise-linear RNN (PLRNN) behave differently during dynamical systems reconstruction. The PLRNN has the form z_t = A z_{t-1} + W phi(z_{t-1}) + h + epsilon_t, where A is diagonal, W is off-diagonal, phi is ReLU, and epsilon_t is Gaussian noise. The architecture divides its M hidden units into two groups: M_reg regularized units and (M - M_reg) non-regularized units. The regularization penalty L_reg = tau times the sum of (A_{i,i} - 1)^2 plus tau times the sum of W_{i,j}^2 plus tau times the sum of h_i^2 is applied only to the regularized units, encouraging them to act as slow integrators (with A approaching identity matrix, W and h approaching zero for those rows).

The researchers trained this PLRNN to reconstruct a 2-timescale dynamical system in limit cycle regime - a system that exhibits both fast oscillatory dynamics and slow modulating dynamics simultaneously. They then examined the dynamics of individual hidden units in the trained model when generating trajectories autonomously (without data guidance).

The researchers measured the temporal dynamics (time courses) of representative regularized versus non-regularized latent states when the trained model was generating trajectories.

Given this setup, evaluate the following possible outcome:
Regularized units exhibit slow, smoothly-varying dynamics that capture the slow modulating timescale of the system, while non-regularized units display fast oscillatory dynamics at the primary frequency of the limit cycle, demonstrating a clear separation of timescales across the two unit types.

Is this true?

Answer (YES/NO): YES